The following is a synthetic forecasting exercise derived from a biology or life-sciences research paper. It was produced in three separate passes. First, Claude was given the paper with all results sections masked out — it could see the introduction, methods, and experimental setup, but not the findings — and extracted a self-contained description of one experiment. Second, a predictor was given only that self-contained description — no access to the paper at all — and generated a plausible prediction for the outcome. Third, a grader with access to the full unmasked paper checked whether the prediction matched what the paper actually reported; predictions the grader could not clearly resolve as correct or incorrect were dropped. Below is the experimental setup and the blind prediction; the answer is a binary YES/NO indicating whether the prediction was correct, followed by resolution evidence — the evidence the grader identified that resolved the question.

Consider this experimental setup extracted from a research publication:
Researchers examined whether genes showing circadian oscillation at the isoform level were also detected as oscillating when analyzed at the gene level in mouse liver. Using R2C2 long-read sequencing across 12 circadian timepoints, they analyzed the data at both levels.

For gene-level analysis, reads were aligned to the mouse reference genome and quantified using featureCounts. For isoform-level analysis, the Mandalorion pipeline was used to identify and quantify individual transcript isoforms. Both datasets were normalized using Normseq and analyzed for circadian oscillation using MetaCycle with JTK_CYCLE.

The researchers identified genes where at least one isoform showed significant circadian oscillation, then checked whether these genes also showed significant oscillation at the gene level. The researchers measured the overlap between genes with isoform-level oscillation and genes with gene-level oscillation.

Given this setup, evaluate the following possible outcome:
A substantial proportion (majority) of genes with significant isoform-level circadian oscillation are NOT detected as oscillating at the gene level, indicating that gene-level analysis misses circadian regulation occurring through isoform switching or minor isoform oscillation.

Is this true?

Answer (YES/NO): YES